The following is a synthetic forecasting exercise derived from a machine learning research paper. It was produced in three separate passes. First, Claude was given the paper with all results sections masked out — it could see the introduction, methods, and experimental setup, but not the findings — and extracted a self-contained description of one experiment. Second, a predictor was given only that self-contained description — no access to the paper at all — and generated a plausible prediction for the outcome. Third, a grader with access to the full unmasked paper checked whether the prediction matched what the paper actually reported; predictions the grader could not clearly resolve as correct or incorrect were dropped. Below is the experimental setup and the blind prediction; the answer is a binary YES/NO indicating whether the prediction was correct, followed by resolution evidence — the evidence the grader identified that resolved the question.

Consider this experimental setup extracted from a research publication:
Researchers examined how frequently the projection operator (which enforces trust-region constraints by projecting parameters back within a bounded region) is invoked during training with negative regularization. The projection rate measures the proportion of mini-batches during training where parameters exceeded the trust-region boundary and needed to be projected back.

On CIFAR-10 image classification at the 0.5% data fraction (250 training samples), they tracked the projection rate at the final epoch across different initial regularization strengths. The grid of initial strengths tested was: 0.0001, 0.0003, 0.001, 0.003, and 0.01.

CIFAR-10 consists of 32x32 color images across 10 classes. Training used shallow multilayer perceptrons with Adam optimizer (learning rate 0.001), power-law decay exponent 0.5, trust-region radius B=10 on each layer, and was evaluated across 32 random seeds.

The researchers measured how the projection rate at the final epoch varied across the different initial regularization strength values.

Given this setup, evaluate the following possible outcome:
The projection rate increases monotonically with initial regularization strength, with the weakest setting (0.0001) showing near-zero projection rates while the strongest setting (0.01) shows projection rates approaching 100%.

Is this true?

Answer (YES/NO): NO